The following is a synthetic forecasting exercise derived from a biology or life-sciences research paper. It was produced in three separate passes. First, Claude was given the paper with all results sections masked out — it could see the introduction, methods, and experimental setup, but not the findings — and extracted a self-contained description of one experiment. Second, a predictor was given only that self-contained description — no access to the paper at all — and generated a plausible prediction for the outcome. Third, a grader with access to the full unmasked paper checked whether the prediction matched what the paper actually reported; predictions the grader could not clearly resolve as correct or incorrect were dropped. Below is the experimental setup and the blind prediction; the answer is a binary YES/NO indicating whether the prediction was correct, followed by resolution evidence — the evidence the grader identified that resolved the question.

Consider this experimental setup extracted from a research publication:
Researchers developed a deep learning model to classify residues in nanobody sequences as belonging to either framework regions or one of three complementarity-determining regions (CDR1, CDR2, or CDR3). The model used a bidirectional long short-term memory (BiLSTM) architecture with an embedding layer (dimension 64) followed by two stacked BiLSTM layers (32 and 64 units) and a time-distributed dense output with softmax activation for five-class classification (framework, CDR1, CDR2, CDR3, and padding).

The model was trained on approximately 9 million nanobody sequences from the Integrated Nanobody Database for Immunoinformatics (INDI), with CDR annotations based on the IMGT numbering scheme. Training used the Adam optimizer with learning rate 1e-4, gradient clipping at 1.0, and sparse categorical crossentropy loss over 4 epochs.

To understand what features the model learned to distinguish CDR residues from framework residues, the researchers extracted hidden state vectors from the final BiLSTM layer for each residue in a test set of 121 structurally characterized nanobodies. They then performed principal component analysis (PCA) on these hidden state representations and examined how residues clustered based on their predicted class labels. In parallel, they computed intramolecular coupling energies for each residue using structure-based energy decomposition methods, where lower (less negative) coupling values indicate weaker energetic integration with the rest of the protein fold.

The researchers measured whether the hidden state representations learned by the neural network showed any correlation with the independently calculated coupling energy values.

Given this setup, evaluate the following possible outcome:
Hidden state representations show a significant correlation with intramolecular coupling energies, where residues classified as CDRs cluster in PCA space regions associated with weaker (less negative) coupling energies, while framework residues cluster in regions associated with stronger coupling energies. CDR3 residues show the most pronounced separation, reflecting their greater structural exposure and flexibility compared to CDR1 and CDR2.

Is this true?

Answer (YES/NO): NO